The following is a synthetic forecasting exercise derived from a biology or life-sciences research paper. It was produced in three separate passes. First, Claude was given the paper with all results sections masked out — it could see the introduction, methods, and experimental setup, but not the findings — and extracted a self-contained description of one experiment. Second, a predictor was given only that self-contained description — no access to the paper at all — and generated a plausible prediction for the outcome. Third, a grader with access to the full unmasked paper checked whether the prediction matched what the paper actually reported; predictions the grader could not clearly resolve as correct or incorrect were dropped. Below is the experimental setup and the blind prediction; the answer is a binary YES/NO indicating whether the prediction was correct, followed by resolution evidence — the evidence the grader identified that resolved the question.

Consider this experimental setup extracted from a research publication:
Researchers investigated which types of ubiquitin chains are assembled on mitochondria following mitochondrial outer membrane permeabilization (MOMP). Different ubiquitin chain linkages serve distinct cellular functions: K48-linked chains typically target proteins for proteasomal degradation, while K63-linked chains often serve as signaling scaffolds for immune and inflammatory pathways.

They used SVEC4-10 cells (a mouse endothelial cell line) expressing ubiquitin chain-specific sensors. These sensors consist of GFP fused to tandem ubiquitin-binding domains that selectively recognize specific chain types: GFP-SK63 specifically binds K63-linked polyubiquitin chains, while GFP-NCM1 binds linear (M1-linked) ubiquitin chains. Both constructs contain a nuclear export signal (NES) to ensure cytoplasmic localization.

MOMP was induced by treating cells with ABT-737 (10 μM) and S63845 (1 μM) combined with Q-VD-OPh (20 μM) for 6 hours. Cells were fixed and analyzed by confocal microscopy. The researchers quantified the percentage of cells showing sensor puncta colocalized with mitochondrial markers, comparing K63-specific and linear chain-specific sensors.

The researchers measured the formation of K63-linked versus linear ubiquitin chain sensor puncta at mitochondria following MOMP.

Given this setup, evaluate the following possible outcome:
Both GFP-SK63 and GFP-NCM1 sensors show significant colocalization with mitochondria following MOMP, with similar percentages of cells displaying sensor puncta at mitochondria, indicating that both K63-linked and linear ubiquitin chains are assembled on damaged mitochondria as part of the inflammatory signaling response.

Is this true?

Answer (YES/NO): NO